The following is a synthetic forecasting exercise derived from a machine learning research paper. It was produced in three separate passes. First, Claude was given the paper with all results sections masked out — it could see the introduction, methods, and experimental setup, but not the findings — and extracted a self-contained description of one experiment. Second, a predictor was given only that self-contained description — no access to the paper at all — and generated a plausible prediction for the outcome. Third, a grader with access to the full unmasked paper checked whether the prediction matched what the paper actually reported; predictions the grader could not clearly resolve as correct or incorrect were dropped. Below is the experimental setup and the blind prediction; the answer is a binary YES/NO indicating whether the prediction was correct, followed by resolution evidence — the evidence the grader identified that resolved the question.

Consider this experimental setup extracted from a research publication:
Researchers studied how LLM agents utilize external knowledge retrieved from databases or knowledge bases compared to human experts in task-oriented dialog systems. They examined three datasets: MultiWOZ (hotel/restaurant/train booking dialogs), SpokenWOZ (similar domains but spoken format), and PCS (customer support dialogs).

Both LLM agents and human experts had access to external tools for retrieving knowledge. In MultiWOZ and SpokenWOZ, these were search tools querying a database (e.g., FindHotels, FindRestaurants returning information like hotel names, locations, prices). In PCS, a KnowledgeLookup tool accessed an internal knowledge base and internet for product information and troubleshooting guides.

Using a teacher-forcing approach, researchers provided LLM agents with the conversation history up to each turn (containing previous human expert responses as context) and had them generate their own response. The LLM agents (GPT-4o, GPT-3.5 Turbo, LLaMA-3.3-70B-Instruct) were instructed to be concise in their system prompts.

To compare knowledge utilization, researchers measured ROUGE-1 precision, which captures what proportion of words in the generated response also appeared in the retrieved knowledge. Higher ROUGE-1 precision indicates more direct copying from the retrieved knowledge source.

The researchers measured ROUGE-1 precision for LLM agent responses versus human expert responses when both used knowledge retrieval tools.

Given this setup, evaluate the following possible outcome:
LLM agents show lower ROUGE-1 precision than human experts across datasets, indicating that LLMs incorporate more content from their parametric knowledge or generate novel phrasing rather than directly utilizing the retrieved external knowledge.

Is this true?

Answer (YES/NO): NO